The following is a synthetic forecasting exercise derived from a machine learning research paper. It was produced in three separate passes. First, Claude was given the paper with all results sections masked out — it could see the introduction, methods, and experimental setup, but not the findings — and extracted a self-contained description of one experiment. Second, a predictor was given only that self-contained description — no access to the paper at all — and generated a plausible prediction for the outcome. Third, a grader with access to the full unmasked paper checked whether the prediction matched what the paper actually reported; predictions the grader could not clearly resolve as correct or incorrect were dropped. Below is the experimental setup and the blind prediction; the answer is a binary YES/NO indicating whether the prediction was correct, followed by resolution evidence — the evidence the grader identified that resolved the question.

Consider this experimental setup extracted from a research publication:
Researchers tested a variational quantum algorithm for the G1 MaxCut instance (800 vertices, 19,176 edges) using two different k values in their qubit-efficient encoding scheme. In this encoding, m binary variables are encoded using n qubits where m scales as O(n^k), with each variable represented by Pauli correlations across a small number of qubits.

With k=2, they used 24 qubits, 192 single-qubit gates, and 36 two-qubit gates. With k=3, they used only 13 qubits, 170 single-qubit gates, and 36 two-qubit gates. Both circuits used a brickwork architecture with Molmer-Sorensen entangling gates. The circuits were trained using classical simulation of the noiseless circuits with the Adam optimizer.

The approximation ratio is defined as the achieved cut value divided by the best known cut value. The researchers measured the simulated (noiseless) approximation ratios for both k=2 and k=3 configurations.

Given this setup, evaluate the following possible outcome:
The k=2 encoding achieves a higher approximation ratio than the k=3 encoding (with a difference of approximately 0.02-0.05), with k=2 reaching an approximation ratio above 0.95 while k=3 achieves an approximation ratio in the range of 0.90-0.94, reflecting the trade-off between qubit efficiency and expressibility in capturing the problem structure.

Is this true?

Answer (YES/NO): NO